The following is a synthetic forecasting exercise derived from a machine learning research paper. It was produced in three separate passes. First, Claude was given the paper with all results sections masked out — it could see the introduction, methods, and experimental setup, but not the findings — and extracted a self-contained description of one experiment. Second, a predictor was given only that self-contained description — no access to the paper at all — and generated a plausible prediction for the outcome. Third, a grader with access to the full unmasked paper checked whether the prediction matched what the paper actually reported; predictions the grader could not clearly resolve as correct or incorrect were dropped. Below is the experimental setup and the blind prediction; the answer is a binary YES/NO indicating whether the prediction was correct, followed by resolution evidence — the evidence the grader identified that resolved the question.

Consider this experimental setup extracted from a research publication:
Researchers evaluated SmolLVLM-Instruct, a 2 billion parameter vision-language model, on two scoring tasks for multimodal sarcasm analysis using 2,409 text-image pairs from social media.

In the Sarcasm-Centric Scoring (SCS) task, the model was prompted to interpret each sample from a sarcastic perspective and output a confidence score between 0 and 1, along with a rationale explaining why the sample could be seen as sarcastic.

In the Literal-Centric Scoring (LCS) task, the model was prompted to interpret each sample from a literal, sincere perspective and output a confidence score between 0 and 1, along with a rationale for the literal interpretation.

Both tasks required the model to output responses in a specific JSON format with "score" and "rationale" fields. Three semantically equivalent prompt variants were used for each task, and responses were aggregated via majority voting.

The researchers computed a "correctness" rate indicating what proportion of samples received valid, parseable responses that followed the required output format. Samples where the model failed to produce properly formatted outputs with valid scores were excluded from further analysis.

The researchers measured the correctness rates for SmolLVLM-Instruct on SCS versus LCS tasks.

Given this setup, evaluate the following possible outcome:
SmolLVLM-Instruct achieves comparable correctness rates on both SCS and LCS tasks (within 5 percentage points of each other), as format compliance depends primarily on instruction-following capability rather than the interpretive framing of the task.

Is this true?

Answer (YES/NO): YES